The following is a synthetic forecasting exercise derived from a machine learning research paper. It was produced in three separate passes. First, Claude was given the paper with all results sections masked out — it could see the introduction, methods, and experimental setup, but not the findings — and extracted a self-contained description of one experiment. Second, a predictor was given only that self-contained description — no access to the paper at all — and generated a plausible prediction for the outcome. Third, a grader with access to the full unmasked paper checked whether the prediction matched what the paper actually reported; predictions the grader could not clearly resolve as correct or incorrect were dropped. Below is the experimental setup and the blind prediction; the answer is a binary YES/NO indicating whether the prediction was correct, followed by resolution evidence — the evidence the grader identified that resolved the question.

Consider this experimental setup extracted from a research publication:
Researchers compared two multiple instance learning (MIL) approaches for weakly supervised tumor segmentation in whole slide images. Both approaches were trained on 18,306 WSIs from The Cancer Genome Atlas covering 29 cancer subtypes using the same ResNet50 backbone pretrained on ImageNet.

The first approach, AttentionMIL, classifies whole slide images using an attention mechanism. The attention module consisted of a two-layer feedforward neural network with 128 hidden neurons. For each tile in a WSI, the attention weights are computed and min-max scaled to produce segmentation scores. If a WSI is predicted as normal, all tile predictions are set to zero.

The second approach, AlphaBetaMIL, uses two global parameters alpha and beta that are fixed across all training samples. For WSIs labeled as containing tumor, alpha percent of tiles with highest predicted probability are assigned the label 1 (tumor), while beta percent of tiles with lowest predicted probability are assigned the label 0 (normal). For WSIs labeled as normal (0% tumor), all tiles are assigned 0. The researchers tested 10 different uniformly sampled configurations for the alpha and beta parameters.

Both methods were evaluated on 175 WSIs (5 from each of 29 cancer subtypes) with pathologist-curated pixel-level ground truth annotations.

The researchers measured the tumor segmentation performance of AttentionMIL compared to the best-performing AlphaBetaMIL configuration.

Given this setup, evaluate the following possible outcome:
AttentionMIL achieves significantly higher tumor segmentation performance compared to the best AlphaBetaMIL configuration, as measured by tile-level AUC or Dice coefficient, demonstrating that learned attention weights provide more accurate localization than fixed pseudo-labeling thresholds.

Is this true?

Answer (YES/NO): NO